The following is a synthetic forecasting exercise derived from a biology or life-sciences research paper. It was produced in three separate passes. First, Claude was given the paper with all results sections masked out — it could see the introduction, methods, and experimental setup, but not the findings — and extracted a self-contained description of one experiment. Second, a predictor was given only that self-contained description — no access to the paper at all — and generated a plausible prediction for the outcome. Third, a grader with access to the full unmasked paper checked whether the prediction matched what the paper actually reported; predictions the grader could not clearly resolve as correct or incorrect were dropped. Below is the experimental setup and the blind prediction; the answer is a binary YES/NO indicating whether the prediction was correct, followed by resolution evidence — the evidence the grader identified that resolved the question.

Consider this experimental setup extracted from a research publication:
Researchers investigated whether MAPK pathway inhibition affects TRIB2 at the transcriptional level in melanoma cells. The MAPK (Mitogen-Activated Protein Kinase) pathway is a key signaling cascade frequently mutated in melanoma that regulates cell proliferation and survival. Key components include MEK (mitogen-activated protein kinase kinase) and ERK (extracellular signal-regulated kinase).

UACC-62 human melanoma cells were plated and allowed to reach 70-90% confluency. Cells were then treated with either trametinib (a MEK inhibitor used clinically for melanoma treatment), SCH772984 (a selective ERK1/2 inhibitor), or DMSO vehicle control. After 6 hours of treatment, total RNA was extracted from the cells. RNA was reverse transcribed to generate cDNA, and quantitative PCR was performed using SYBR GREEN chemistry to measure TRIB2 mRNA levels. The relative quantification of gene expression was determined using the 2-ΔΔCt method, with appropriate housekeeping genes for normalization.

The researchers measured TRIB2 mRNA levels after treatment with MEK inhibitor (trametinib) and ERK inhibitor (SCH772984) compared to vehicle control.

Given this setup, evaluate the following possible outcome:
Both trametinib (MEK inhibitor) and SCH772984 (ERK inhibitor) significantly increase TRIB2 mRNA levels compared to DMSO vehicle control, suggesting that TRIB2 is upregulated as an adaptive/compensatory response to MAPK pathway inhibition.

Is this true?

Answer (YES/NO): NO